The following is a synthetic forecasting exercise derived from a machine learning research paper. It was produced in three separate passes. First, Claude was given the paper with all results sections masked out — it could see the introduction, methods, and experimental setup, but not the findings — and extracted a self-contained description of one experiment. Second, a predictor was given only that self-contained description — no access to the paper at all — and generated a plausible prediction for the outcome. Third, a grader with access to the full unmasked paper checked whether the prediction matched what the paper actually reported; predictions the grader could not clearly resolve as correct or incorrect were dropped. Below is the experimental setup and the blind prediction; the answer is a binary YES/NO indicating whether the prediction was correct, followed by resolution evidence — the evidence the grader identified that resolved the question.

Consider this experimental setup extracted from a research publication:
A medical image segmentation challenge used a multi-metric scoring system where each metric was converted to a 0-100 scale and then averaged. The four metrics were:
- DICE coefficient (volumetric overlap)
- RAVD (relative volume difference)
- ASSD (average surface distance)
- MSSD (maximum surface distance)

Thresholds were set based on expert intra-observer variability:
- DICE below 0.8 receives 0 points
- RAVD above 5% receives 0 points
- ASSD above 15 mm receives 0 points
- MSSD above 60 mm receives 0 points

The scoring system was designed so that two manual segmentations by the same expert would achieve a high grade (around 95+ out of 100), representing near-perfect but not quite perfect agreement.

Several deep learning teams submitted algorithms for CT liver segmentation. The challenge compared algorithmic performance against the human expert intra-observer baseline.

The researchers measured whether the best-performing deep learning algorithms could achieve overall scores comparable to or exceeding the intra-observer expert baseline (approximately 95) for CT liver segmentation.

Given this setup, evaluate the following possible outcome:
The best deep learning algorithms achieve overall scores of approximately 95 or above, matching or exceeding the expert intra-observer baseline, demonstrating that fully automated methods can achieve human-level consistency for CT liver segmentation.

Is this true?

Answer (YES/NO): NO